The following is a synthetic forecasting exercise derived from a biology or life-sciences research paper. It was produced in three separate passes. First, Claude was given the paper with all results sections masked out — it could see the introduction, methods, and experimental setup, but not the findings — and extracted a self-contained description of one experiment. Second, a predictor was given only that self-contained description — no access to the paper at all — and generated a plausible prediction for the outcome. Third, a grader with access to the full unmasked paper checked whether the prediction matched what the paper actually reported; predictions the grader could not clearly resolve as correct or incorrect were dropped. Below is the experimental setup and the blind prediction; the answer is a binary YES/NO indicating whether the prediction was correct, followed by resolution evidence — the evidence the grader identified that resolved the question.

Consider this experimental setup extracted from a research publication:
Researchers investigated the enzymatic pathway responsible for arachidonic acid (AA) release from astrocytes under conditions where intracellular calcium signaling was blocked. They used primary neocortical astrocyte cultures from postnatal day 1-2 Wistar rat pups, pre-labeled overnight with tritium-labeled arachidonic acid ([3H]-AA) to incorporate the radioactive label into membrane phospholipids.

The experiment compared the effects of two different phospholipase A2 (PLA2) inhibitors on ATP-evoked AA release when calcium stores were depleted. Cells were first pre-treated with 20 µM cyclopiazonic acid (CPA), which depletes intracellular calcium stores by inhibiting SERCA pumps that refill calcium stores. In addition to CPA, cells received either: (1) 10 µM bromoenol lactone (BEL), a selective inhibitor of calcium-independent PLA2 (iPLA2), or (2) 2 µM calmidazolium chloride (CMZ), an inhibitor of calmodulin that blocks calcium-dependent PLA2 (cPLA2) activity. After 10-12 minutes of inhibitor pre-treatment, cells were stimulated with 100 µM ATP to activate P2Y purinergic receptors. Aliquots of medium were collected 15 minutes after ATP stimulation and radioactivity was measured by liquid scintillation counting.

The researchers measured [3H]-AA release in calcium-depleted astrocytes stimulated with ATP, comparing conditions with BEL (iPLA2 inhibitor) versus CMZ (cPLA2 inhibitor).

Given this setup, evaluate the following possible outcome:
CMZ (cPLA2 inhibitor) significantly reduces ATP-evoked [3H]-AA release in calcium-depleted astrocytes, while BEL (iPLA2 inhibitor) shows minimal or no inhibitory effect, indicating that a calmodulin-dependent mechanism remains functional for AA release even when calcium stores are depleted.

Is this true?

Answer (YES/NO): NO